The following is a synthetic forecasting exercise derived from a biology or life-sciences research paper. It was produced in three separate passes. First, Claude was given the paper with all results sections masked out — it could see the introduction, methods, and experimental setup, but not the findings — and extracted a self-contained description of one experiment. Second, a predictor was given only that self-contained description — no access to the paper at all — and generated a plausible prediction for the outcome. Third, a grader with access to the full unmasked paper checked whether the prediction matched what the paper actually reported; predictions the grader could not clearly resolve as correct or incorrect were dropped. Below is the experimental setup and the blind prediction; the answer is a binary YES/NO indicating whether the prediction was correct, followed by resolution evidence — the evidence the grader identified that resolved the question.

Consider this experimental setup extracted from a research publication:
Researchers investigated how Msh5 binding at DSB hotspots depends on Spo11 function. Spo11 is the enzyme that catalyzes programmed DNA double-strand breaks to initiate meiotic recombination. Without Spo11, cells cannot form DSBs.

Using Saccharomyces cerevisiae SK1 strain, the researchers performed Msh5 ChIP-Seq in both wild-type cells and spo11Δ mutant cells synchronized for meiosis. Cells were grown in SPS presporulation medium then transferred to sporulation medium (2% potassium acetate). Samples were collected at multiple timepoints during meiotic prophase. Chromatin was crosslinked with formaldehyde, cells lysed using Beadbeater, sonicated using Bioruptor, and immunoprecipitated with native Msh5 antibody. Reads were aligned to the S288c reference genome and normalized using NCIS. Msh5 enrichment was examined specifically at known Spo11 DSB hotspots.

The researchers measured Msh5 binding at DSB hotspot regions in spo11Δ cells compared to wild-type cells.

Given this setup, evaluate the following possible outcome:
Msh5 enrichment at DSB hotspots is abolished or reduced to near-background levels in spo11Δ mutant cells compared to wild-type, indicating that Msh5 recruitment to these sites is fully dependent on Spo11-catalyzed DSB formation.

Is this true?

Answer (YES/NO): YES